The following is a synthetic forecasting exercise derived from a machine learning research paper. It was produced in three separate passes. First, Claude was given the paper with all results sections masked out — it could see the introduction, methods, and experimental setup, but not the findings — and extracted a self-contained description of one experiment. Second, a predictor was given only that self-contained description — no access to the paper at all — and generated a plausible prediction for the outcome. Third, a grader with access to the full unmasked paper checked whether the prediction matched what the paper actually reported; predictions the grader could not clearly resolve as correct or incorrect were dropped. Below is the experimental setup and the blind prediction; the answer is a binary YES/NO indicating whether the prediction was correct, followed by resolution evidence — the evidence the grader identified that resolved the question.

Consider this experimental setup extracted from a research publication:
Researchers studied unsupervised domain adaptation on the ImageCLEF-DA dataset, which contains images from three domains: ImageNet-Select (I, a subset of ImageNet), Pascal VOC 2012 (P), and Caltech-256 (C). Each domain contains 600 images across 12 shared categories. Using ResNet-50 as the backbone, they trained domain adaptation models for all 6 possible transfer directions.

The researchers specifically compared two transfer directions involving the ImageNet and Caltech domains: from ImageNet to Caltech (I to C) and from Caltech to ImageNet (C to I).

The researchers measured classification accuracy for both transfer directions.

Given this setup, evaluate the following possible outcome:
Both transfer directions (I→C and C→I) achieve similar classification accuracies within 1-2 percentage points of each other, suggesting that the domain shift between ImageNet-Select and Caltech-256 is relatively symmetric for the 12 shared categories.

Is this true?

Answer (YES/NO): NO